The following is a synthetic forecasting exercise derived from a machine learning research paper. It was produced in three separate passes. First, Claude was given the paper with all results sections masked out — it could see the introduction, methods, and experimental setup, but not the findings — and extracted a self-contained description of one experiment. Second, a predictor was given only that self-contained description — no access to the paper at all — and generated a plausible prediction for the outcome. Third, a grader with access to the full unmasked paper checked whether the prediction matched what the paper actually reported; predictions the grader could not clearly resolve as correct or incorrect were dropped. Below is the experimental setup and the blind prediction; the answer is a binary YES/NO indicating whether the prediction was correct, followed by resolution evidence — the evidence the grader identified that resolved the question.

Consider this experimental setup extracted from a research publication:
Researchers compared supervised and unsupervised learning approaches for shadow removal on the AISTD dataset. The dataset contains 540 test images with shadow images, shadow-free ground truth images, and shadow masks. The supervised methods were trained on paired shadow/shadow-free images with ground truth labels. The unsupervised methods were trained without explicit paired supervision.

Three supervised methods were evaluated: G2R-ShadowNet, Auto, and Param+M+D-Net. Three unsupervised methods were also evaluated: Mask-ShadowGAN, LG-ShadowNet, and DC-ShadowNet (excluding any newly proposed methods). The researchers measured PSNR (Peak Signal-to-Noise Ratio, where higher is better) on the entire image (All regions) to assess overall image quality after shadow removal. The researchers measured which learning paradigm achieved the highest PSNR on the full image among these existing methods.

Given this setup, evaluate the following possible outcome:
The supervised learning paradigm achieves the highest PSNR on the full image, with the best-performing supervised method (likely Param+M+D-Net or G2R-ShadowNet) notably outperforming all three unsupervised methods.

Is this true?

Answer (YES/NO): YES